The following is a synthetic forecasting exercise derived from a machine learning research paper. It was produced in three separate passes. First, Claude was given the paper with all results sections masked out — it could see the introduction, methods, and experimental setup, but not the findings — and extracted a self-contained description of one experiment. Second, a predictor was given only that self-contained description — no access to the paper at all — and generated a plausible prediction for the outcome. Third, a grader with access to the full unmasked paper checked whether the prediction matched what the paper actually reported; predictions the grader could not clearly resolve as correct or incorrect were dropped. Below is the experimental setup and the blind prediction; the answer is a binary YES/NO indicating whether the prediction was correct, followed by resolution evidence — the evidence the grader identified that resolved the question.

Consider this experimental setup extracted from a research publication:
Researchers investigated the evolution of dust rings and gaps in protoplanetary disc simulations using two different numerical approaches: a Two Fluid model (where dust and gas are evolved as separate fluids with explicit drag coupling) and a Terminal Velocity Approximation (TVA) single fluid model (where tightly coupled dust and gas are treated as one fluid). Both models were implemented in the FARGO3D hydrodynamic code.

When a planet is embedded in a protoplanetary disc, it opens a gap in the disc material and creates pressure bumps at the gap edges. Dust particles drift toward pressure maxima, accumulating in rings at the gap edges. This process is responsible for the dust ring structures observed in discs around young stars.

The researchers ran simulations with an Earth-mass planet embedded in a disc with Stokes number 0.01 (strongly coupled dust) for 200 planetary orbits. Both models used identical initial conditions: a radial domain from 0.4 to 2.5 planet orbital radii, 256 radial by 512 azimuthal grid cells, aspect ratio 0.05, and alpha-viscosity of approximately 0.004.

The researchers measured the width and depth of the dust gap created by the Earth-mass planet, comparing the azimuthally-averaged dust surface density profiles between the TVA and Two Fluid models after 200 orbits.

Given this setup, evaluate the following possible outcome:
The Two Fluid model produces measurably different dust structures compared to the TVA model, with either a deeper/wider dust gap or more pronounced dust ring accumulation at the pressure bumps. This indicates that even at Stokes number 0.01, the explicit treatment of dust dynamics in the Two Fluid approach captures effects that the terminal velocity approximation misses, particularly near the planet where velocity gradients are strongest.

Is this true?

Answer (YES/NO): NO